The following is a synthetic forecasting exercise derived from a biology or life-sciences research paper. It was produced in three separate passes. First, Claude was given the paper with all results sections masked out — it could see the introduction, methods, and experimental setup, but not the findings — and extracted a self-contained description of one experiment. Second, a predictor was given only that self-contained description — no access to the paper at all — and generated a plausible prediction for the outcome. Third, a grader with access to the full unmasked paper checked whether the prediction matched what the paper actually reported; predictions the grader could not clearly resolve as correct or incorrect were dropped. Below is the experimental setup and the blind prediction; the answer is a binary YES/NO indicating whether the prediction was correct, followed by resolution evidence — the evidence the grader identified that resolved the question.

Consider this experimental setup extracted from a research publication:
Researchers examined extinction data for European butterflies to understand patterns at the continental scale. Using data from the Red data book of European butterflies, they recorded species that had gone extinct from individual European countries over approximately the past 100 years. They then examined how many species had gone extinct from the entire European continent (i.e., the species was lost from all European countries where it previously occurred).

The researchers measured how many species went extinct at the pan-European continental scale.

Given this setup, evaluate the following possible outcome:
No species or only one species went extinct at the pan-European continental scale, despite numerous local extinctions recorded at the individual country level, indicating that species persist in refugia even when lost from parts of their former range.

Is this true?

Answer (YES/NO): YES